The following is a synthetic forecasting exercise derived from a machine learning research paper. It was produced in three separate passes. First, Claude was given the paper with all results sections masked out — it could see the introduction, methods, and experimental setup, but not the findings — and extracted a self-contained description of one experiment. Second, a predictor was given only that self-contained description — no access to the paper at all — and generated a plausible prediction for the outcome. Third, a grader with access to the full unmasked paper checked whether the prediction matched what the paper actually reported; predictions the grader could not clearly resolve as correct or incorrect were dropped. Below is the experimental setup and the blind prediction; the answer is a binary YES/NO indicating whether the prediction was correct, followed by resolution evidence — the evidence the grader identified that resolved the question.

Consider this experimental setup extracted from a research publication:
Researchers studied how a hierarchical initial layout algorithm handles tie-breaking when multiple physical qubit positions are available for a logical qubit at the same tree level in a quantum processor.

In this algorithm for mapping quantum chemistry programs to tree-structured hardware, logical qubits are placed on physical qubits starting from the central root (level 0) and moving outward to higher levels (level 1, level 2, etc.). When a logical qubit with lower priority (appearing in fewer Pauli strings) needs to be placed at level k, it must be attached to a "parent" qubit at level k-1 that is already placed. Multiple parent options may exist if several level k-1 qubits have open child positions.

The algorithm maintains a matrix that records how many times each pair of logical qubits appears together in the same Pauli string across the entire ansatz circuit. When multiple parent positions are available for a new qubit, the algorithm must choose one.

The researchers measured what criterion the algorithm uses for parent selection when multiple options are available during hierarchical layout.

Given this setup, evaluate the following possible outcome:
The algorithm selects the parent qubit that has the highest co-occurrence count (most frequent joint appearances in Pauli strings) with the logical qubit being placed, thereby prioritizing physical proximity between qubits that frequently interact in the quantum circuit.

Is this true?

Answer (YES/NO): YES